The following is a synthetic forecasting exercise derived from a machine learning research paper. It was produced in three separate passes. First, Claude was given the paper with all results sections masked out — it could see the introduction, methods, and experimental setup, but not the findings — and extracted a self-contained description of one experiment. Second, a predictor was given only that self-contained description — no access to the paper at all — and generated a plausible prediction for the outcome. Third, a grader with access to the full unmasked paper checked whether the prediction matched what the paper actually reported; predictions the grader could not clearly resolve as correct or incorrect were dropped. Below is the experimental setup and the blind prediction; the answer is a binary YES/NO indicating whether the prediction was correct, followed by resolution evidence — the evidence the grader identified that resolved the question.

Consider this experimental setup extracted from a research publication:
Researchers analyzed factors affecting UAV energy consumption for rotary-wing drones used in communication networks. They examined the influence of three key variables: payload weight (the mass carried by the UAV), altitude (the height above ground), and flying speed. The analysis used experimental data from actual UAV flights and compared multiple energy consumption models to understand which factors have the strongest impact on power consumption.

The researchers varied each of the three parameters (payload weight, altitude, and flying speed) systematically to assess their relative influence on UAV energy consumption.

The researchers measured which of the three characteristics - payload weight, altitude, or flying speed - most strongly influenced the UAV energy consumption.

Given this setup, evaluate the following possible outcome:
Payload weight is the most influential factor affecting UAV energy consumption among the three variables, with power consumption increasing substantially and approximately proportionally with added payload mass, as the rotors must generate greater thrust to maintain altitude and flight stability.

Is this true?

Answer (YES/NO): YES